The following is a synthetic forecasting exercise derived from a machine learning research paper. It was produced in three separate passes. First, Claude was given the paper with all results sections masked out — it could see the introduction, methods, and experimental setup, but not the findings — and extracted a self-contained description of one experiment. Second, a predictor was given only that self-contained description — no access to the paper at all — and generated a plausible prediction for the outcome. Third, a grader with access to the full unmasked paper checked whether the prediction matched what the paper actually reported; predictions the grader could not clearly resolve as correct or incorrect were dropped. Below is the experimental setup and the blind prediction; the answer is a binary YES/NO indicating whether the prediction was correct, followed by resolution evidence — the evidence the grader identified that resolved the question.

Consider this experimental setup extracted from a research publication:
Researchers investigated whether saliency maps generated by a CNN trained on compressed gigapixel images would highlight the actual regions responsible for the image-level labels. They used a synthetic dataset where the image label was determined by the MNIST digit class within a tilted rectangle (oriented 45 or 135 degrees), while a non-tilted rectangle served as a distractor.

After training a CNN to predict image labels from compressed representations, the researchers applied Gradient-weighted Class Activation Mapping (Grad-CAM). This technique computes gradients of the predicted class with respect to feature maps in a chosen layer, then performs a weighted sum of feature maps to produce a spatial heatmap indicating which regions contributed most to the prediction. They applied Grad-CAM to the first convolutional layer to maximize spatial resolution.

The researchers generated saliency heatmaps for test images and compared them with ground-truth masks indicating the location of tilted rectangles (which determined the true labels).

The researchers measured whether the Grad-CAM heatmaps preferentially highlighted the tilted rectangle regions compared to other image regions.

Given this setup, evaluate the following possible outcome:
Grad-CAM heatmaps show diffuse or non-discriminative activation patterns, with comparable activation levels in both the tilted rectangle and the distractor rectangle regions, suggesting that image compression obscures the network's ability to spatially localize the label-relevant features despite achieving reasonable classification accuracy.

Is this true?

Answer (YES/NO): NO